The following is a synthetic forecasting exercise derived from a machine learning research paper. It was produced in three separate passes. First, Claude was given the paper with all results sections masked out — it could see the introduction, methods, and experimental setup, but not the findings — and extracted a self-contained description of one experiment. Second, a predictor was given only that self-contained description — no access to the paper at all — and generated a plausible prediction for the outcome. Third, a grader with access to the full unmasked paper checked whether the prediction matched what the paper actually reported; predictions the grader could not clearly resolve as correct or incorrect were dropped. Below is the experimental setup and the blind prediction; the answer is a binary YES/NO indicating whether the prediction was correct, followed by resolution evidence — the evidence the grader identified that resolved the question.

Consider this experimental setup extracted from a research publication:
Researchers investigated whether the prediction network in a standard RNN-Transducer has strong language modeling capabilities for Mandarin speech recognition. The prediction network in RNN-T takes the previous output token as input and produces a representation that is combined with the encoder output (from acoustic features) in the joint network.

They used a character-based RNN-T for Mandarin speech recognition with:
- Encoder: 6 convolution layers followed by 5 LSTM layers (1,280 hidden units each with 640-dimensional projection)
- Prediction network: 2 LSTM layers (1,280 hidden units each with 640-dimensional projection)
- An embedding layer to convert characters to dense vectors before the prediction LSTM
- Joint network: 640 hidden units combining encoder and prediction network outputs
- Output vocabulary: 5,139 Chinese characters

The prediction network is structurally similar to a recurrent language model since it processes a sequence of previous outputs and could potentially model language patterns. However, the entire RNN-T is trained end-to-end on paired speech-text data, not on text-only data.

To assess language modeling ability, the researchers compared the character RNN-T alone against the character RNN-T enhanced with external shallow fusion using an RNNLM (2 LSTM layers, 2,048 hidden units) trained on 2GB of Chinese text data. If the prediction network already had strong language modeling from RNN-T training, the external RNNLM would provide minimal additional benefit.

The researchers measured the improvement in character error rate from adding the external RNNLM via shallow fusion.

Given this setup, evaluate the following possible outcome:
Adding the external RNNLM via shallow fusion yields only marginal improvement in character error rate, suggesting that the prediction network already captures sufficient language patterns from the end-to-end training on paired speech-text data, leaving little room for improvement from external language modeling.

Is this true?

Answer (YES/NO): NO